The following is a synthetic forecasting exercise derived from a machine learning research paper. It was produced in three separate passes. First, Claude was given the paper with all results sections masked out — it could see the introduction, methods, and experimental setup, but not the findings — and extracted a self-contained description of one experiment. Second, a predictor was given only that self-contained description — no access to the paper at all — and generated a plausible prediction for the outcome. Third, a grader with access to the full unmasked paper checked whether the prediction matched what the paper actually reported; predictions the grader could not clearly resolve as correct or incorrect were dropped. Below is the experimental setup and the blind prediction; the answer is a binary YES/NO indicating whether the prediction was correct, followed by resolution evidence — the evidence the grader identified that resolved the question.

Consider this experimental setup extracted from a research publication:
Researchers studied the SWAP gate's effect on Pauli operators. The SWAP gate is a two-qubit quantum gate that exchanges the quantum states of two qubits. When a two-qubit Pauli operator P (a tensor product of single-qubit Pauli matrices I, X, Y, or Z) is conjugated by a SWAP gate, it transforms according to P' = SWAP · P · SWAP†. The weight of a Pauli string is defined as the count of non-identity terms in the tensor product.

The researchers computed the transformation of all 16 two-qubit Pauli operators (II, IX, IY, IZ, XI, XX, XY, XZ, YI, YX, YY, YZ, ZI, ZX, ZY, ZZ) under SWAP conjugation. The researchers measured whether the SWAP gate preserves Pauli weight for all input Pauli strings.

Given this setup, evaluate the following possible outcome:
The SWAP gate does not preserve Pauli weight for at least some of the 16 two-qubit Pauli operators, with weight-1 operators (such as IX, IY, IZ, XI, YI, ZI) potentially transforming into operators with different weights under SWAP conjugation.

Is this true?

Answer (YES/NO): NO